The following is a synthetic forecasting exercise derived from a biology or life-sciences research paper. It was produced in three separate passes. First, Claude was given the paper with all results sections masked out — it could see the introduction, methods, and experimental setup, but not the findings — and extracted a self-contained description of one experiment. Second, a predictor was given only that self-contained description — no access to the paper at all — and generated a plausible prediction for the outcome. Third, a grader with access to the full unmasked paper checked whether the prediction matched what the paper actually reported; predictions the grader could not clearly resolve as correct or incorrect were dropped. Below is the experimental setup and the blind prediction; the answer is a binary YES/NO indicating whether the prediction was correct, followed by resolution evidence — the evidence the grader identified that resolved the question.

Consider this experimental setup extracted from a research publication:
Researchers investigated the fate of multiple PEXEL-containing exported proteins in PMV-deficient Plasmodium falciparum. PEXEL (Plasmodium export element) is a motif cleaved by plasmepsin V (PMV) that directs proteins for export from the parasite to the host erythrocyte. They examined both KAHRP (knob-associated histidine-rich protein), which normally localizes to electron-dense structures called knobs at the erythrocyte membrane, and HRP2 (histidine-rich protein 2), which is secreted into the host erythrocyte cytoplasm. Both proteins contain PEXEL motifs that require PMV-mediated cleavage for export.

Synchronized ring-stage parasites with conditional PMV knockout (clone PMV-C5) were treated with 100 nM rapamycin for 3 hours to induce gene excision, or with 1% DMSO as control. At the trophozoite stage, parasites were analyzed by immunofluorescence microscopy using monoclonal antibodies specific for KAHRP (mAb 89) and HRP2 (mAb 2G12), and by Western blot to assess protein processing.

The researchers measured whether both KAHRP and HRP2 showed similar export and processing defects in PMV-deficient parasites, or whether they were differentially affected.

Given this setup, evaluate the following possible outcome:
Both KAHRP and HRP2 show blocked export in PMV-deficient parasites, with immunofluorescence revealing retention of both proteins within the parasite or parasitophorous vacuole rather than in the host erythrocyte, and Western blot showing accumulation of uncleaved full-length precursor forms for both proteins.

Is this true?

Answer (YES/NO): NO